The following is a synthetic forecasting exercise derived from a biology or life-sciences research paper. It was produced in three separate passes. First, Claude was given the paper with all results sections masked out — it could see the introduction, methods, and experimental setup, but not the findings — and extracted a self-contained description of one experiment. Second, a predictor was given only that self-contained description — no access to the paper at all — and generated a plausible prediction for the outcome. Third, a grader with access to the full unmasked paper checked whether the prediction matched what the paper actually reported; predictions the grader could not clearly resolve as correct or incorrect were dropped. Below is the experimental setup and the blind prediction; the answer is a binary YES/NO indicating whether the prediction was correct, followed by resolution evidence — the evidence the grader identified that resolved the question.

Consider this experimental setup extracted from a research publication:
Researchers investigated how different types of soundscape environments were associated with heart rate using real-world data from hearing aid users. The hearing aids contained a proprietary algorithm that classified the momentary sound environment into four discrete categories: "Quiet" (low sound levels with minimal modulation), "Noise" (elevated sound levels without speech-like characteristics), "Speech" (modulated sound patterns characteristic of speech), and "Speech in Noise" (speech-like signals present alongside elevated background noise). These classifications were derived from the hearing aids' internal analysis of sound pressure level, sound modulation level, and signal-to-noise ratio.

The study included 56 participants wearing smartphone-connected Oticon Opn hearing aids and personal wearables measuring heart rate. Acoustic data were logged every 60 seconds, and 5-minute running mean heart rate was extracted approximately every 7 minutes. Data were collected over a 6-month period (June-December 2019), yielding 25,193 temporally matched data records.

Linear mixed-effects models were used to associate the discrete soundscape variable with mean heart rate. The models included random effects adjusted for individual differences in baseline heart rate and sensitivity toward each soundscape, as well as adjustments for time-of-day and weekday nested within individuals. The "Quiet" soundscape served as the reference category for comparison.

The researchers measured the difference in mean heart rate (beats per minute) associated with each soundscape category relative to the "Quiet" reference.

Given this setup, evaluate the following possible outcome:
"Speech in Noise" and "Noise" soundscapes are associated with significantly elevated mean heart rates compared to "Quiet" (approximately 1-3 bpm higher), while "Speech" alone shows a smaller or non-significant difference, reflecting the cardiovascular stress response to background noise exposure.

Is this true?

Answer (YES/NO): NO